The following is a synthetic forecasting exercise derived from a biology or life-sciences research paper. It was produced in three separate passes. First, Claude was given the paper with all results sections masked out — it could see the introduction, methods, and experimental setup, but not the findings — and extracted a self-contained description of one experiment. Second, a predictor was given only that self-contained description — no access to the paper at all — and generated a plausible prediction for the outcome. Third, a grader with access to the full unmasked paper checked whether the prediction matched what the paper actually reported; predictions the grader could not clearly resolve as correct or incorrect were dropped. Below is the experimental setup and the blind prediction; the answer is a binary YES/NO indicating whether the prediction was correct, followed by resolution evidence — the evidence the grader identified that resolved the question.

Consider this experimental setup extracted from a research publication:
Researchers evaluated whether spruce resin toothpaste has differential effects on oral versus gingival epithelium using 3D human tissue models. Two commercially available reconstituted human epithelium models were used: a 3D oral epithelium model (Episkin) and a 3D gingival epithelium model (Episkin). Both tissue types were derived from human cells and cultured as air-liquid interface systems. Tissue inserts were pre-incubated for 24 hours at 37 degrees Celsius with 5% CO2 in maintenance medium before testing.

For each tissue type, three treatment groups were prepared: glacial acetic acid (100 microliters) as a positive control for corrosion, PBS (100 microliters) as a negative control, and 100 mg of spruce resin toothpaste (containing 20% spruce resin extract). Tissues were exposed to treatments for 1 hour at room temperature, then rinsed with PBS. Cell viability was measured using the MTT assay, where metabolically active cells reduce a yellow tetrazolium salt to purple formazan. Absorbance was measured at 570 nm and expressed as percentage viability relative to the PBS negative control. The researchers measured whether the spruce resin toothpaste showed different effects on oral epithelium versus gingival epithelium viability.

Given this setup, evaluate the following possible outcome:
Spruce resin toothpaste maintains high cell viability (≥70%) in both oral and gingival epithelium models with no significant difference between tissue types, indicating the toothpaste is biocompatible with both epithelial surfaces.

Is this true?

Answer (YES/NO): NO